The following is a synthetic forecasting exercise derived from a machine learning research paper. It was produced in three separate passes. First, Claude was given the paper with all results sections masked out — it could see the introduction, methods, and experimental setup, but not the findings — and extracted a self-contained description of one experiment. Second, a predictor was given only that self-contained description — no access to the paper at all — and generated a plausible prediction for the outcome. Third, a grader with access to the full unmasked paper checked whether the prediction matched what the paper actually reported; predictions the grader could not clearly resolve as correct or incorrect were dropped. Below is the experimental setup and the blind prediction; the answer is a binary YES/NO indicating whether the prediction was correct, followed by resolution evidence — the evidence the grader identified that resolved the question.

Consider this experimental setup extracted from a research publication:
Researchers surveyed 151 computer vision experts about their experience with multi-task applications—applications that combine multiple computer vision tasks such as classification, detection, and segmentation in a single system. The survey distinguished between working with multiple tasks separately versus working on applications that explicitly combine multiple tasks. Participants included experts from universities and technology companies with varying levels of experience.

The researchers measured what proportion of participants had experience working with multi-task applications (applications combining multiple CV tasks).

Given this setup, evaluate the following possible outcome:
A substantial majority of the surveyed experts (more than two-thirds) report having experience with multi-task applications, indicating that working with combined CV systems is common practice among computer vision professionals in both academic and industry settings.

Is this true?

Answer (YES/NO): NO